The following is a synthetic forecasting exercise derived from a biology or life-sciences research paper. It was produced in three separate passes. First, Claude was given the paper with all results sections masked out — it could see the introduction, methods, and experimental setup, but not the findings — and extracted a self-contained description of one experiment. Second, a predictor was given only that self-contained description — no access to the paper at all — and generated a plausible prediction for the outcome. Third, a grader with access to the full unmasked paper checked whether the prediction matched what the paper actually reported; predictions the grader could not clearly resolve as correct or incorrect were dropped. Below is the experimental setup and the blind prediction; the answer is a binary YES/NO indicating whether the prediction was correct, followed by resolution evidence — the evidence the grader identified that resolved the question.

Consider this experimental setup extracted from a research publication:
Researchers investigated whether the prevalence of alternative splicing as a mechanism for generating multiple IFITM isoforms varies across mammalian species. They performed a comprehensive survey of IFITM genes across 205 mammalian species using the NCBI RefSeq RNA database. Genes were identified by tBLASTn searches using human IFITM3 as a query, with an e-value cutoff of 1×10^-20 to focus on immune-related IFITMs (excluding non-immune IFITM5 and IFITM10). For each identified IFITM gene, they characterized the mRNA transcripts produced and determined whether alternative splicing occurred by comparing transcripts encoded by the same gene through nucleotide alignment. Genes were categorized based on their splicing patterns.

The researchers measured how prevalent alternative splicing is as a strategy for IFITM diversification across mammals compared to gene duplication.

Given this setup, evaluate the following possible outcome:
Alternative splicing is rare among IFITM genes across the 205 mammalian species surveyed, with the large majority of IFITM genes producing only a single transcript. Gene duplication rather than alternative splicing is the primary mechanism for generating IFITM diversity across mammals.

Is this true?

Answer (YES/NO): NO